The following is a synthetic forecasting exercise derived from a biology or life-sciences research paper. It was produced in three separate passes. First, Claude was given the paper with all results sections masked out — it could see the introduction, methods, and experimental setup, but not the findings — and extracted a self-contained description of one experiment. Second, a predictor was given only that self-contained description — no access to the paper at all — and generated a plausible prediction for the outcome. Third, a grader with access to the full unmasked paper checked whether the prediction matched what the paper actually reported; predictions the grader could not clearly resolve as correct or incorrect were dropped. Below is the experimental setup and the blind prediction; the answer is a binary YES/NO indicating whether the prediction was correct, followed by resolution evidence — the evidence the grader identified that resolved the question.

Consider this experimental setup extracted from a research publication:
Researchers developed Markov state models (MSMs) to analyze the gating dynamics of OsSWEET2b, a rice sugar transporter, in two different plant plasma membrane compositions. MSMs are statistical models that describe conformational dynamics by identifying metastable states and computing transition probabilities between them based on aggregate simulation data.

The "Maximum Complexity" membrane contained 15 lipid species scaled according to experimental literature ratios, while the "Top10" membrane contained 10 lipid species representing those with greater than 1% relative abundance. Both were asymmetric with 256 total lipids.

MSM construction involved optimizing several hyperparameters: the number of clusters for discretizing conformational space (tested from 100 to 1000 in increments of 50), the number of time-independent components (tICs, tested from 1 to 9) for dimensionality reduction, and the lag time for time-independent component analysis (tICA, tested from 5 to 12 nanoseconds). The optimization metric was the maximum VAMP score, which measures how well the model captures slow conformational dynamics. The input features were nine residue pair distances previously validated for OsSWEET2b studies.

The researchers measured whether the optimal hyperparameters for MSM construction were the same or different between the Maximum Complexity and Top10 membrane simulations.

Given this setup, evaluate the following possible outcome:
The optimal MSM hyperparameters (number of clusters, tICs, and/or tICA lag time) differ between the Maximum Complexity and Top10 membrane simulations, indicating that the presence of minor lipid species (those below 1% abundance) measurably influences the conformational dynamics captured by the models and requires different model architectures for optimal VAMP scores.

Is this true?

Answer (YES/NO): YES